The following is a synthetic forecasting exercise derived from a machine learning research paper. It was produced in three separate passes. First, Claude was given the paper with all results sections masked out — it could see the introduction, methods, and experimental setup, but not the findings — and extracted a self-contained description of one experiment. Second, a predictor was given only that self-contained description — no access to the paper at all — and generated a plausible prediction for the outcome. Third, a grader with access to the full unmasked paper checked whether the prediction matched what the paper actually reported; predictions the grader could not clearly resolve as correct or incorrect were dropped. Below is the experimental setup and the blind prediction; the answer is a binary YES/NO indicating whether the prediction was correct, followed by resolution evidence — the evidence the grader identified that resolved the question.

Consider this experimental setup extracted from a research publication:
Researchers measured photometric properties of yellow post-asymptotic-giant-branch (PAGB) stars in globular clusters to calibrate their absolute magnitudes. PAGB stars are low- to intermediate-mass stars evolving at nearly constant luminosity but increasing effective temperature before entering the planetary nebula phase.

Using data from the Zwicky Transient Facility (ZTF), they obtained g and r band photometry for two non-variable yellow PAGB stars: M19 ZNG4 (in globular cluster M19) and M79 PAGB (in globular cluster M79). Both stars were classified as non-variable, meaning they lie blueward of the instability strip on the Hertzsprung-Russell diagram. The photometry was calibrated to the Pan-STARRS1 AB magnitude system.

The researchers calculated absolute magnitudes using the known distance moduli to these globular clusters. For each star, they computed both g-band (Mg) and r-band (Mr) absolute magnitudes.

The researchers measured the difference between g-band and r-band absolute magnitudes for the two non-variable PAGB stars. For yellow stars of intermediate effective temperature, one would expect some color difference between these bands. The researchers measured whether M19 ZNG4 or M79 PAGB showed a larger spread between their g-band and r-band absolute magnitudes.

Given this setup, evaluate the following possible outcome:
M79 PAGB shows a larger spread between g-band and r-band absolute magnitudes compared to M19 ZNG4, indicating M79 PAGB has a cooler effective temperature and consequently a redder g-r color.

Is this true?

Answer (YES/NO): NO